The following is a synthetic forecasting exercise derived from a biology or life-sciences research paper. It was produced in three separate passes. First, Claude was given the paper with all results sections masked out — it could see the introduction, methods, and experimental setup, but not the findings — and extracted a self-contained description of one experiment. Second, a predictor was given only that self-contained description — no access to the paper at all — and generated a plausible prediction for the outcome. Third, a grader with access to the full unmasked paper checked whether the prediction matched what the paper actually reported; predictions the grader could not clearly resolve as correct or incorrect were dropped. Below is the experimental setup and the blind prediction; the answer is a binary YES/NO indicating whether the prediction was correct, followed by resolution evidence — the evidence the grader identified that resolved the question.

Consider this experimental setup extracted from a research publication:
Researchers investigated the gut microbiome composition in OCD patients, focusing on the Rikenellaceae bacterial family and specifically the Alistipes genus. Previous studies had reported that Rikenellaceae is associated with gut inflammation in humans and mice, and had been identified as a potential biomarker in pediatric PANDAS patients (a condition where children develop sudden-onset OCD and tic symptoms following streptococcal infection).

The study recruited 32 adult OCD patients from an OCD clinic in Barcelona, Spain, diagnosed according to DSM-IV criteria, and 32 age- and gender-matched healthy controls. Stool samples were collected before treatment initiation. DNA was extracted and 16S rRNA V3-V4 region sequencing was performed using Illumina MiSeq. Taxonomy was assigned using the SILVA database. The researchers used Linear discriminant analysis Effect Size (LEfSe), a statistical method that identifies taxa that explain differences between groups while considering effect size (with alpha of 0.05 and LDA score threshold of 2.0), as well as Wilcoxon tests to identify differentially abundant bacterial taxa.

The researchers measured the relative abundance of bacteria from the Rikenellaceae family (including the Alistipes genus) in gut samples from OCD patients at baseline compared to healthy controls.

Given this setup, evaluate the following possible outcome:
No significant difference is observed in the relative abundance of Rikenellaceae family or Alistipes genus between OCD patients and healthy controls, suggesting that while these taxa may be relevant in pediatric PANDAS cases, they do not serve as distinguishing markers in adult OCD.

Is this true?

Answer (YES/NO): NO